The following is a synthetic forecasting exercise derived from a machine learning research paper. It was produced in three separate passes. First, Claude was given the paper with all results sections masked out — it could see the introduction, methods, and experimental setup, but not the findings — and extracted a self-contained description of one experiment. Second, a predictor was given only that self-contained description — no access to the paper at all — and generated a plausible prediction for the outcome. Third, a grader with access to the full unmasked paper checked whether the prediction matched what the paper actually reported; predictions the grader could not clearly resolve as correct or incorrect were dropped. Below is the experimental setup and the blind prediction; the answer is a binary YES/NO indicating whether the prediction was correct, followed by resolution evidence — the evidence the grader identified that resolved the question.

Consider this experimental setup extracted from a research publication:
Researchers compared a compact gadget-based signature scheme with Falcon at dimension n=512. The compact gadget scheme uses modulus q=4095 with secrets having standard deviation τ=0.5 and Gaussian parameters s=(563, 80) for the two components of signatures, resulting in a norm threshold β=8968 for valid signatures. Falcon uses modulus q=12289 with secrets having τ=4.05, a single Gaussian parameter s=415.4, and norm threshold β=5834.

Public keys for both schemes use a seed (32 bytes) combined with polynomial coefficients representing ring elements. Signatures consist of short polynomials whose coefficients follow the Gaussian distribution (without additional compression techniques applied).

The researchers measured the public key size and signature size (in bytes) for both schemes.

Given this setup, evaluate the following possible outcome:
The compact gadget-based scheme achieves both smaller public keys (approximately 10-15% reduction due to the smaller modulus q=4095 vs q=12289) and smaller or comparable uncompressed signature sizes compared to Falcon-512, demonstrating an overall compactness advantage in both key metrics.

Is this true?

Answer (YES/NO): NO